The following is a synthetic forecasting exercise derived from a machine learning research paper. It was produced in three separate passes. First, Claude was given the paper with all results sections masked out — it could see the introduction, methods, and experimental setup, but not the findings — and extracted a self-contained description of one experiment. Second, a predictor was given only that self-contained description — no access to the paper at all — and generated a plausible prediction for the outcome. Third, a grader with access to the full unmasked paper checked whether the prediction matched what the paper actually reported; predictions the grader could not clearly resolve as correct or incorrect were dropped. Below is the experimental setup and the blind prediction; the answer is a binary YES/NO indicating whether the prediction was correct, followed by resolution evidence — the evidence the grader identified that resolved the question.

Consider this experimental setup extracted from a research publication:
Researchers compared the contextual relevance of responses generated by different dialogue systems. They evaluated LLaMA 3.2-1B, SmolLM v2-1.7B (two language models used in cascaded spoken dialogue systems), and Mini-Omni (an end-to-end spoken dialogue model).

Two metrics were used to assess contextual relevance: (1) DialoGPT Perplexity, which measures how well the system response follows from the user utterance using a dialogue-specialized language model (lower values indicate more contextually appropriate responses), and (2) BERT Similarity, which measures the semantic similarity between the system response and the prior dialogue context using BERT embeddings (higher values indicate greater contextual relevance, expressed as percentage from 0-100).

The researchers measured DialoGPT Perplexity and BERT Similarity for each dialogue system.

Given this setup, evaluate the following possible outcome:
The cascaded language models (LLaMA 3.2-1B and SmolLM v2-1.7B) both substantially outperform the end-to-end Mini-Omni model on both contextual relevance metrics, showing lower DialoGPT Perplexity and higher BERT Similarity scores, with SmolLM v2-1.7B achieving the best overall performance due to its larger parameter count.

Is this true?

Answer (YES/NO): NO